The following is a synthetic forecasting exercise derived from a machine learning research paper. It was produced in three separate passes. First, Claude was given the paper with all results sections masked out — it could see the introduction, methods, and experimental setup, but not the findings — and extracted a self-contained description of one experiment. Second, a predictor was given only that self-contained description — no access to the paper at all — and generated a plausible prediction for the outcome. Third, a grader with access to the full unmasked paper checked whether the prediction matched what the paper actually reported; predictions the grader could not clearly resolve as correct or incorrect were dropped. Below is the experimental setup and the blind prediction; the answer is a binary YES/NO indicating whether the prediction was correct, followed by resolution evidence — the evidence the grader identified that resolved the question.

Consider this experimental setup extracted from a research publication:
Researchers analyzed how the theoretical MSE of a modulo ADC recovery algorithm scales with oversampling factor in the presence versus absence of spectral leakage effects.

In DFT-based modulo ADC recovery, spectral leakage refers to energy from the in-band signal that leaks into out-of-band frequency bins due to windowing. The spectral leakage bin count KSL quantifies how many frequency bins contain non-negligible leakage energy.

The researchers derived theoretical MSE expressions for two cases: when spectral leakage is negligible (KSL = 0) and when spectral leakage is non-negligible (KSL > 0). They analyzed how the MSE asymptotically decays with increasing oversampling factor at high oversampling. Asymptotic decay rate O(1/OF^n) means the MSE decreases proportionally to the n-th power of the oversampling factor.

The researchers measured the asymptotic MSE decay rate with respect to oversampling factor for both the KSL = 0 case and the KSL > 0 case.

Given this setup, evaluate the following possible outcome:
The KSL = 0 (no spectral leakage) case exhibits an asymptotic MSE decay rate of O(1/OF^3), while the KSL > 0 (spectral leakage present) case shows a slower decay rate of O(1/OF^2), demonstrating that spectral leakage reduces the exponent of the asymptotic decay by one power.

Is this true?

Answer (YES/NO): YES